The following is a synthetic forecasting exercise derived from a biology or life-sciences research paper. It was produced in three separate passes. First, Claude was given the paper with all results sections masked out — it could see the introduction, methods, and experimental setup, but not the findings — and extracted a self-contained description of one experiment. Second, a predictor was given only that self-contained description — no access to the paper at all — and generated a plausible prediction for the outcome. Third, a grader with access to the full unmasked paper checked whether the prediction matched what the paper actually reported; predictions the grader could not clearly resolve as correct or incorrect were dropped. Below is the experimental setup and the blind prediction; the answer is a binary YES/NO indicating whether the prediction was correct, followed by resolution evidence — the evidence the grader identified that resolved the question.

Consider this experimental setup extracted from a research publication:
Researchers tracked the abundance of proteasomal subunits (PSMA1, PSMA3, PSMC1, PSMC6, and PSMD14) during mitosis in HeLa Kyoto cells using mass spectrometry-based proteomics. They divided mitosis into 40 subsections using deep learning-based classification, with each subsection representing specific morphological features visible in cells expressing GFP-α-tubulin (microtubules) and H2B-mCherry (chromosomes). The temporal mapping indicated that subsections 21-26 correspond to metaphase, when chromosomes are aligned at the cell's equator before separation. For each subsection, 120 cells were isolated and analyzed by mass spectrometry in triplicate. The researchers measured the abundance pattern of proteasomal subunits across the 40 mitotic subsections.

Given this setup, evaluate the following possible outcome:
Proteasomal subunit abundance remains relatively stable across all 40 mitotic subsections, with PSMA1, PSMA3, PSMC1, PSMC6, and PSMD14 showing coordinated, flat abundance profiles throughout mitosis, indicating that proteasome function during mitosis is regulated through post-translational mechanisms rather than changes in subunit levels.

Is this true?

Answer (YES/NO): NO